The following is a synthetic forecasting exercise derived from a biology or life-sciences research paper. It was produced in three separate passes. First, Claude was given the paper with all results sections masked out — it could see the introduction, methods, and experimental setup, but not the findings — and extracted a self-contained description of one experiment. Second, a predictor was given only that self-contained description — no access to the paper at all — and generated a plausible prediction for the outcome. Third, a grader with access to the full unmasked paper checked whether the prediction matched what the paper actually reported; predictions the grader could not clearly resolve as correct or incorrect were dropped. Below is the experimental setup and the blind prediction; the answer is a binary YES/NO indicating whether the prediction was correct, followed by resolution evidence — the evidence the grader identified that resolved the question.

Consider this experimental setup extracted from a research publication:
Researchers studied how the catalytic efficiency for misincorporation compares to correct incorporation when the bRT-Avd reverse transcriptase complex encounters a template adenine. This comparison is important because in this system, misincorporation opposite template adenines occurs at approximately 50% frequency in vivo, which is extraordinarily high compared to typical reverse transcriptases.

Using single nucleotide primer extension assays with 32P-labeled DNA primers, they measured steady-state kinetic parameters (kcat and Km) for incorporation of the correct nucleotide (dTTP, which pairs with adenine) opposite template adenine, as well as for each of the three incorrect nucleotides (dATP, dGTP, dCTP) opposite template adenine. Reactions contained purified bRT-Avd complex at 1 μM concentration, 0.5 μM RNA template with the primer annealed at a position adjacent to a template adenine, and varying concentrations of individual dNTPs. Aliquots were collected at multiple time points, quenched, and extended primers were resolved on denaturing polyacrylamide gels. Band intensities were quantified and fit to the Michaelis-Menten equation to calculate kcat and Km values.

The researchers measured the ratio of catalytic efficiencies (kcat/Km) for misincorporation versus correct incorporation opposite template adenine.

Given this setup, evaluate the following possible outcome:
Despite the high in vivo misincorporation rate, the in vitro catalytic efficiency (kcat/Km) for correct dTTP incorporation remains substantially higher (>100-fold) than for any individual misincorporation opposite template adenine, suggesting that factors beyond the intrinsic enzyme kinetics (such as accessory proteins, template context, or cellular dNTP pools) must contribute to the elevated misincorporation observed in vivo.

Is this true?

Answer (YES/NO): NO